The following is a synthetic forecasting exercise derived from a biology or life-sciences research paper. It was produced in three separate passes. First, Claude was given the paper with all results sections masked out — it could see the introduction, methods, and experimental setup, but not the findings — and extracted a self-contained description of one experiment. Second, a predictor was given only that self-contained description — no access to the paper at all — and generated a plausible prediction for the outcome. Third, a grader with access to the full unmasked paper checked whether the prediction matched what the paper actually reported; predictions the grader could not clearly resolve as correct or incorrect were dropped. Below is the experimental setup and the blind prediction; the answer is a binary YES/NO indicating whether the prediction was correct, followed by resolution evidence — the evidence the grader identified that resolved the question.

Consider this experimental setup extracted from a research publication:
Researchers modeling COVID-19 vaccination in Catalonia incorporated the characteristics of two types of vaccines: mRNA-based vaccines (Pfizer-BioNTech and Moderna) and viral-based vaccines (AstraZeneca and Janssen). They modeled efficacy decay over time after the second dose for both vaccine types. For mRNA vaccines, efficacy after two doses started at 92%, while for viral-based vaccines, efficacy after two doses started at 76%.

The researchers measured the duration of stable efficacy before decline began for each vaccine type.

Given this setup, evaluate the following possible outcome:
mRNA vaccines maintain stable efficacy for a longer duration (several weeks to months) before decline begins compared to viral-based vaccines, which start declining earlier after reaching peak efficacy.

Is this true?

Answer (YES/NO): YES